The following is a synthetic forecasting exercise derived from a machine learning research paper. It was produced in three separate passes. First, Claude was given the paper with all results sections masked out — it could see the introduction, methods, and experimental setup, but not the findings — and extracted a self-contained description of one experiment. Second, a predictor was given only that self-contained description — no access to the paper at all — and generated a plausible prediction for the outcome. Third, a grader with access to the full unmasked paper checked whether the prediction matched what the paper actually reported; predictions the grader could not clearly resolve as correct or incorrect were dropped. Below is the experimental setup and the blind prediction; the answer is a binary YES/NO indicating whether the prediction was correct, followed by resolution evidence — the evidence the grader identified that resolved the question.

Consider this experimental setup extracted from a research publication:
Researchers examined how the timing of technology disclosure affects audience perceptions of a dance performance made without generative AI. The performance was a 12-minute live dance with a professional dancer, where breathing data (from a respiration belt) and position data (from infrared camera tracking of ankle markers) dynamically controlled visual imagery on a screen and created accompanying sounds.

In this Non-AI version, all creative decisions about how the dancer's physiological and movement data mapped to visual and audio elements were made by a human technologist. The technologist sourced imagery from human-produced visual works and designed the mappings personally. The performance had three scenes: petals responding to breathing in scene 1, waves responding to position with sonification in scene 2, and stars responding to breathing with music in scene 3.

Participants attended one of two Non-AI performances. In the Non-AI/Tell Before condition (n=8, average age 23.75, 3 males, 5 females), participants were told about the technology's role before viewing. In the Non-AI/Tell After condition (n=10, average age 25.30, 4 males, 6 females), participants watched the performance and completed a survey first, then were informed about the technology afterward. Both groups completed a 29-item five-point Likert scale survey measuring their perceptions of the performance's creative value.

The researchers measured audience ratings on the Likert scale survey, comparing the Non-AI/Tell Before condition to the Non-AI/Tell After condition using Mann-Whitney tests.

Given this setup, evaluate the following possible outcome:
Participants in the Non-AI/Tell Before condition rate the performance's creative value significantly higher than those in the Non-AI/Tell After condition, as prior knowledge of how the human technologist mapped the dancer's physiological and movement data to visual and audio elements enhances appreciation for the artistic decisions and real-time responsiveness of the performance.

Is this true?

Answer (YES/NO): NO